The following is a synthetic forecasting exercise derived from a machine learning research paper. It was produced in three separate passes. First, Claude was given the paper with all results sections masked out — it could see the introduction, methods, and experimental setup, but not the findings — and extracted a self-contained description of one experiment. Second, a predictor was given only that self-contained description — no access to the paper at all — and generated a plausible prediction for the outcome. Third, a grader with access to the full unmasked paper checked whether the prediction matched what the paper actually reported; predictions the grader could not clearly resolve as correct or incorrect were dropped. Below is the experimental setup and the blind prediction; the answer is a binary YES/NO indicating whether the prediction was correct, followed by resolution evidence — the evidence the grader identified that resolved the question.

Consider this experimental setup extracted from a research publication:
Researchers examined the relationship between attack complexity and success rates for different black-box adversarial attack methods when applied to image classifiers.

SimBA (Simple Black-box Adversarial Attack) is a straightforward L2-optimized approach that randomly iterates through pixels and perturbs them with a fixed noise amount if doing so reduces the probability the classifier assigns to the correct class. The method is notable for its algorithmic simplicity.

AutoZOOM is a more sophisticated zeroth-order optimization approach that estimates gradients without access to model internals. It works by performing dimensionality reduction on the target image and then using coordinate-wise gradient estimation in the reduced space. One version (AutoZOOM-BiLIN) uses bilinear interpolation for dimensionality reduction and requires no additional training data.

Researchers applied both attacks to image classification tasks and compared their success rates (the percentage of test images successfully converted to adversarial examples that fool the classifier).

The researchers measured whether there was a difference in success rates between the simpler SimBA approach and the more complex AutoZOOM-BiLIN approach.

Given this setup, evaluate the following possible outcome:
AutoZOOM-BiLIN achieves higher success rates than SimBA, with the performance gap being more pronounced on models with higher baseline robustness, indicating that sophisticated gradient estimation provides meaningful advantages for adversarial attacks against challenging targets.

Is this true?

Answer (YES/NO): NO